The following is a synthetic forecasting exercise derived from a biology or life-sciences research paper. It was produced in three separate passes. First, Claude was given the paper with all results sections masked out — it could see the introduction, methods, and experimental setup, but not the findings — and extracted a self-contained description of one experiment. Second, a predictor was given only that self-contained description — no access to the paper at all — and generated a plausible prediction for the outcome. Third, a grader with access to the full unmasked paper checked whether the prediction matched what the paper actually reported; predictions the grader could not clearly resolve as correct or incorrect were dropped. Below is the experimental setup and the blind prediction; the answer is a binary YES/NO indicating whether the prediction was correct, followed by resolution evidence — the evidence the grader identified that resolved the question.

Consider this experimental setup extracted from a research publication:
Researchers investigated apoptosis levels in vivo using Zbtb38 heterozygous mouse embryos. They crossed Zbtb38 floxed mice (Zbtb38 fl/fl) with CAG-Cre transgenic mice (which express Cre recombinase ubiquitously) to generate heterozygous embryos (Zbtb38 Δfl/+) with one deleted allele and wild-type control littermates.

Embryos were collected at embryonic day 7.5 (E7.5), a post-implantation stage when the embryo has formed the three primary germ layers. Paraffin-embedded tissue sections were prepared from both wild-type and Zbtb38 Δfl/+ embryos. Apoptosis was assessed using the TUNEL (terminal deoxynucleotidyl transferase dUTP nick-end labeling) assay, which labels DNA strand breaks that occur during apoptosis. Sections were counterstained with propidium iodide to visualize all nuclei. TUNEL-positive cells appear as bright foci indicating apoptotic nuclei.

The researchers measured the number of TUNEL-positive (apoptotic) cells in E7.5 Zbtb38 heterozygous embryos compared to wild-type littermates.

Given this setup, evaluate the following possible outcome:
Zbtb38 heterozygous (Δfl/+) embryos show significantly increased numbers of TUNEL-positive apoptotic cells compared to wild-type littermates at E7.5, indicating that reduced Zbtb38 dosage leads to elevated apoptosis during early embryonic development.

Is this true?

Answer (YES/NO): YES